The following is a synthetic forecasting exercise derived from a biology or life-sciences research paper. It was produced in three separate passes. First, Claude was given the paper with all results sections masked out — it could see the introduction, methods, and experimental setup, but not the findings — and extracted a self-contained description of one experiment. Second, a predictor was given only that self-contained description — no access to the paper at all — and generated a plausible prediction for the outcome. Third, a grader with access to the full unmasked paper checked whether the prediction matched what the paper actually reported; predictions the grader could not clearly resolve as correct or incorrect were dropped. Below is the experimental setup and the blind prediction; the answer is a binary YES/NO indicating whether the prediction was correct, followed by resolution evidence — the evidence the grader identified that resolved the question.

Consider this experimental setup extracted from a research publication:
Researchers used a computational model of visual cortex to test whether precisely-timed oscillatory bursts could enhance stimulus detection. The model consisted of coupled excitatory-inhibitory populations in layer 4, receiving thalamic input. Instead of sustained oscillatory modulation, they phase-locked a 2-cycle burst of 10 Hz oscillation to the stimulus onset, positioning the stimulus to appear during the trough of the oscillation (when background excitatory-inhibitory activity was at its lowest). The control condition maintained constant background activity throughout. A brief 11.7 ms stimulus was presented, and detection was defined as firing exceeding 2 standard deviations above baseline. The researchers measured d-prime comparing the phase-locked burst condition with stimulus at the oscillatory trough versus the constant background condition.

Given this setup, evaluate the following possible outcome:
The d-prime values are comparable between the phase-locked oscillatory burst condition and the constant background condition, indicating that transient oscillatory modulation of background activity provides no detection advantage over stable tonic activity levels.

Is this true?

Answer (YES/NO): NO